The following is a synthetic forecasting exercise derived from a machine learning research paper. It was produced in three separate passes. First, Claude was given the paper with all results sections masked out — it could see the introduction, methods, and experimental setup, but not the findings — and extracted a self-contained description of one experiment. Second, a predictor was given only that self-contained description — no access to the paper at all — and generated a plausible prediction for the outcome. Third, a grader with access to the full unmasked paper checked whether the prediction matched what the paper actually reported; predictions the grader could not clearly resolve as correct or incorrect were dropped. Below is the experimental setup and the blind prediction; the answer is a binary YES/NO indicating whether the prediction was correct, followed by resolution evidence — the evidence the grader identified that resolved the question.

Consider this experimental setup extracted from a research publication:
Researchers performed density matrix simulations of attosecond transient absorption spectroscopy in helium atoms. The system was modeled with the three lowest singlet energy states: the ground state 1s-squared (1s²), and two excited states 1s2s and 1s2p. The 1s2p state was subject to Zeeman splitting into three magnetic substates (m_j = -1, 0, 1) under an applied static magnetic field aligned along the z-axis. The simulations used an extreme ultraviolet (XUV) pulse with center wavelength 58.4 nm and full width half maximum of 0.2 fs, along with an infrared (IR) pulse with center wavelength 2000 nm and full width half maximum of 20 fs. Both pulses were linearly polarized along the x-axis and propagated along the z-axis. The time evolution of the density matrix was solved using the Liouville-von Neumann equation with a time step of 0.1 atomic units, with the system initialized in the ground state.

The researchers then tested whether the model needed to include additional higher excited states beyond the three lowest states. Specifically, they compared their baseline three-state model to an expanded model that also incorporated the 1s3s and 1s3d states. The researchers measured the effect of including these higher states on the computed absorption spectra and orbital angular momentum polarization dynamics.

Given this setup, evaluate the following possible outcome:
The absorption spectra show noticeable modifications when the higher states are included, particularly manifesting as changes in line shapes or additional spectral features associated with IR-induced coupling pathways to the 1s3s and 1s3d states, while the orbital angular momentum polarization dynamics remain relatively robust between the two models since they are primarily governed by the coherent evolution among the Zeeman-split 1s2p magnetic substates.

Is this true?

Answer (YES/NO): NO